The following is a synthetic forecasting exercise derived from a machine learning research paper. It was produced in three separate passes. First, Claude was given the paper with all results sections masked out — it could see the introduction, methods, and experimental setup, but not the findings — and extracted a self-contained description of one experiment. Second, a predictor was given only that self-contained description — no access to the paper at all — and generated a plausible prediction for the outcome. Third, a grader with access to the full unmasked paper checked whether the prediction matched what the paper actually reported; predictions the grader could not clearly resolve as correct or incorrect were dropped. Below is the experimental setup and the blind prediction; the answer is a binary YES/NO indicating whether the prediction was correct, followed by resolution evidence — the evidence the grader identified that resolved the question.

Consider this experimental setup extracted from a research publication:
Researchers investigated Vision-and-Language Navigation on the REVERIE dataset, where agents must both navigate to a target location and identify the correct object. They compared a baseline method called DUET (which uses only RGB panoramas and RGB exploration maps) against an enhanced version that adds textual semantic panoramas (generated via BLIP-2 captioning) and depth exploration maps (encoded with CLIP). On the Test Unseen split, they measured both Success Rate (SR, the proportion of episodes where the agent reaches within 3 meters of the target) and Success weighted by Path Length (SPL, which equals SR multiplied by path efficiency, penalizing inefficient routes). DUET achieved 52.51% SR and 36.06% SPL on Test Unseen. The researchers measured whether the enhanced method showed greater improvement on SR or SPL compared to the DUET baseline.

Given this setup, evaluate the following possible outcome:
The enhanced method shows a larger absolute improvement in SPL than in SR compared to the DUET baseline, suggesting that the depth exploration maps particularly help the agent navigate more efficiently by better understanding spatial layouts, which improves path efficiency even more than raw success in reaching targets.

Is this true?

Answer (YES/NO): YES